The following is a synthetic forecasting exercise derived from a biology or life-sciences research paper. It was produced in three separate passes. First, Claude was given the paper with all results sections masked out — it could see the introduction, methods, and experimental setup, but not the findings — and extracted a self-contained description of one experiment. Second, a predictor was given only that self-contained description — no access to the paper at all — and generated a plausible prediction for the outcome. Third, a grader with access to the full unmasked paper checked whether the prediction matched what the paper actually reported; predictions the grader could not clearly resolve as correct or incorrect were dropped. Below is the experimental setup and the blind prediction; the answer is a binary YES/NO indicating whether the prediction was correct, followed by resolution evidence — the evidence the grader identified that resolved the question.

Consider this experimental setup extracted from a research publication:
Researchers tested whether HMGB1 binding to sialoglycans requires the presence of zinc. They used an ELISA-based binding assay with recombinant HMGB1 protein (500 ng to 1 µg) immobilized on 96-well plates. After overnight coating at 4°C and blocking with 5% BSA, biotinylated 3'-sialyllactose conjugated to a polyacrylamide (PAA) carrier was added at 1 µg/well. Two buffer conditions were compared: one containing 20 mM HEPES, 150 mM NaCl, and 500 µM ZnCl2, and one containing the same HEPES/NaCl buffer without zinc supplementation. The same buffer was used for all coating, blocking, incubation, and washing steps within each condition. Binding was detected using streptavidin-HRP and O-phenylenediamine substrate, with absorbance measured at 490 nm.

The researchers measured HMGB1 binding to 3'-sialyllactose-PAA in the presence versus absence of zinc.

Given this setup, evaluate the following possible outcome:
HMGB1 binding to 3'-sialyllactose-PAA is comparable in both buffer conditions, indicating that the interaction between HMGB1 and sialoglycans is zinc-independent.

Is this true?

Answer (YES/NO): NO